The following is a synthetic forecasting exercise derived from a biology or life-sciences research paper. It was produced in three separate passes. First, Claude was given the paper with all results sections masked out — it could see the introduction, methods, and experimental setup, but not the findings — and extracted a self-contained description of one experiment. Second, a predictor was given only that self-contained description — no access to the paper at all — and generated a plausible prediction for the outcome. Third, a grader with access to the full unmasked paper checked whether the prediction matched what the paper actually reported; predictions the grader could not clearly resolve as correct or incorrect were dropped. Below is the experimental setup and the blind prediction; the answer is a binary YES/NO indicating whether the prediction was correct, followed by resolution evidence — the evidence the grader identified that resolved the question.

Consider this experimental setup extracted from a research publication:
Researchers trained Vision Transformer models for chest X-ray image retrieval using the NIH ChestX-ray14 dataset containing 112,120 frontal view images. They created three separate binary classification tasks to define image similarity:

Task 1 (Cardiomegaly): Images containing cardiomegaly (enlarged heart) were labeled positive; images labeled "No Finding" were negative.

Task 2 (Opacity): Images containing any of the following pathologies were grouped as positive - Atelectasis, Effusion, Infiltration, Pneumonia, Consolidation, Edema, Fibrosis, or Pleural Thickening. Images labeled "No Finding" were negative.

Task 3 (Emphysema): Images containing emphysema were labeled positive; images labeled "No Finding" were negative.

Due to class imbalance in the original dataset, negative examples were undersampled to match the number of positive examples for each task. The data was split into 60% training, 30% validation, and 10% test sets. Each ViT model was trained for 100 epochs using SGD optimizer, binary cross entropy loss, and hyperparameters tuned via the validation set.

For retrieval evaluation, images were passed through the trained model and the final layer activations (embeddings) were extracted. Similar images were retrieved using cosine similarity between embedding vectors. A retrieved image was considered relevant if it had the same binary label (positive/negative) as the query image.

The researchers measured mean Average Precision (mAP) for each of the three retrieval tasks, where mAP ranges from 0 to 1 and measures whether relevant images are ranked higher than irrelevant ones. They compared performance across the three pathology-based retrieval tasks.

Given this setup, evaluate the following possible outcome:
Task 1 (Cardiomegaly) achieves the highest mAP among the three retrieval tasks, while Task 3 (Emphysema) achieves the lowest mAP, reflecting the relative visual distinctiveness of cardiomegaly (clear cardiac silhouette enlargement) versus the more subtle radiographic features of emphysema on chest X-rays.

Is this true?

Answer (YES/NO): NO